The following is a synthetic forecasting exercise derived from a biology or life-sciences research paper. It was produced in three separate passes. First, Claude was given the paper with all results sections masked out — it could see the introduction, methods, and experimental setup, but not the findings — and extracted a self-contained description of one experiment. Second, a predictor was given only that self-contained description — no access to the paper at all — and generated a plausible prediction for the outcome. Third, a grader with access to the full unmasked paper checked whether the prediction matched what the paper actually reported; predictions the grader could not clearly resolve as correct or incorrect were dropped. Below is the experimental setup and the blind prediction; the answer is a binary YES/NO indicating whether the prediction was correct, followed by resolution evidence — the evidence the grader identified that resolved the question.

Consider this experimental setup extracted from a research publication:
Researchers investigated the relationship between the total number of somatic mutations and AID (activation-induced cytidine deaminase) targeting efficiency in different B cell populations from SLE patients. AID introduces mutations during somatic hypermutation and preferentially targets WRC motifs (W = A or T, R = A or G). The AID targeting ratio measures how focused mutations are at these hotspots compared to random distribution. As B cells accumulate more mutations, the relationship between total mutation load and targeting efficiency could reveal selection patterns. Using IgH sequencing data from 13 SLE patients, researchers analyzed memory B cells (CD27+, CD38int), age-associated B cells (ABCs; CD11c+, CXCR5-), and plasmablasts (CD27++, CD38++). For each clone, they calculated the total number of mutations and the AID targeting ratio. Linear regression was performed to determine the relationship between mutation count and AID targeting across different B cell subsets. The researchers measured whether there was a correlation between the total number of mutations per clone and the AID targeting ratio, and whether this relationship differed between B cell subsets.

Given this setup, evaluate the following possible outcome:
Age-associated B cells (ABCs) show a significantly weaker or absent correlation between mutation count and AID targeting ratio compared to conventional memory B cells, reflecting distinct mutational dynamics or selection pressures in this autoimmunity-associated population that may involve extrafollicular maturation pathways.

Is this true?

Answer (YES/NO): NO